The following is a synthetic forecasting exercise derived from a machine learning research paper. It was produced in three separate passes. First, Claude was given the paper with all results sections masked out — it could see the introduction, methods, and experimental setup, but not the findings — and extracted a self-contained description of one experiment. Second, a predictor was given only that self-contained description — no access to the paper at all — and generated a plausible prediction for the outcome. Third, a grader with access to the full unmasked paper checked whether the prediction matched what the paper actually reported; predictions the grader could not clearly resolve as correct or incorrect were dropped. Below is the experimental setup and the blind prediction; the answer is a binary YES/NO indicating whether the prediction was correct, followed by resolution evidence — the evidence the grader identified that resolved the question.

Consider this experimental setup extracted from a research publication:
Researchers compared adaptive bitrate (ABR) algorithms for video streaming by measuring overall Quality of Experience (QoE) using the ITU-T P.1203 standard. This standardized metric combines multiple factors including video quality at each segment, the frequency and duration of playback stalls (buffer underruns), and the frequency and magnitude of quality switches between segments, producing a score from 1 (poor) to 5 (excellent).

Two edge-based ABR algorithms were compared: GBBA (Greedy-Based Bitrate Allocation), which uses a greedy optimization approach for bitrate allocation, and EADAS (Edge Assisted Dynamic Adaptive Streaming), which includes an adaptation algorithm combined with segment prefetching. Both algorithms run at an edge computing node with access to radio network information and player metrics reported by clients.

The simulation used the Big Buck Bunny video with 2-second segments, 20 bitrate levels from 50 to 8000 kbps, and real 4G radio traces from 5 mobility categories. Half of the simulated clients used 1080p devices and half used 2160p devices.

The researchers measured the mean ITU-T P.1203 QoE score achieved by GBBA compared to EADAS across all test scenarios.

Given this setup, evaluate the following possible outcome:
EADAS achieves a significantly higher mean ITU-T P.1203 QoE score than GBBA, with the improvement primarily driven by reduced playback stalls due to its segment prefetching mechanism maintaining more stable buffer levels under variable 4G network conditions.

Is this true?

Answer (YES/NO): NO